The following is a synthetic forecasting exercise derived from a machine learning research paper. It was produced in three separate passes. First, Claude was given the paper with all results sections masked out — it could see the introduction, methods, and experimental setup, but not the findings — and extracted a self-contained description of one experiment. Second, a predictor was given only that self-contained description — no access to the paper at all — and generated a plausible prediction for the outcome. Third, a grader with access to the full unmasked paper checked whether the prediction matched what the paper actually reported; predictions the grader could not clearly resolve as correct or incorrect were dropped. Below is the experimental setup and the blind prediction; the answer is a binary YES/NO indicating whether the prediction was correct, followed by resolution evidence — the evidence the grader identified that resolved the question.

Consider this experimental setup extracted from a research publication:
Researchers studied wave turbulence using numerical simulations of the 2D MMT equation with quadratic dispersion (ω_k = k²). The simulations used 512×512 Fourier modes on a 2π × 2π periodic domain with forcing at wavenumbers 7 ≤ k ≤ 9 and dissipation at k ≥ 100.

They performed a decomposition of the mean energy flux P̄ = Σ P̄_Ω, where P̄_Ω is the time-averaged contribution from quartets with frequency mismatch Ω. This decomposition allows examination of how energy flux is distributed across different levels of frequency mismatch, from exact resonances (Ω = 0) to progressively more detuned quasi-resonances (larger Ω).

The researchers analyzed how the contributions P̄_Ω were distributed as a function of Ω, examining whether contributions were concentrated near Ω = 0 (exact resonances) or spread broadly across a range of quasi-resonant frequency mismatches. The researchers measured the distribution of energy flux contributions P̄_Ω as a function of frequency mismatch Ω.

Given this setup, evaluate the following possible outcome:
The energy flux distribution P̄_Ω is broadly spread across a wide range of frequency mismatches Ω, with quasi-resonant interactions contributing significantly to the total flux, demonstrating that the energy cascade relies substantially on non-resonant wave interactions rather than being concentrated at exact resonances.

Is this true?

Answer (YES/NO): YES